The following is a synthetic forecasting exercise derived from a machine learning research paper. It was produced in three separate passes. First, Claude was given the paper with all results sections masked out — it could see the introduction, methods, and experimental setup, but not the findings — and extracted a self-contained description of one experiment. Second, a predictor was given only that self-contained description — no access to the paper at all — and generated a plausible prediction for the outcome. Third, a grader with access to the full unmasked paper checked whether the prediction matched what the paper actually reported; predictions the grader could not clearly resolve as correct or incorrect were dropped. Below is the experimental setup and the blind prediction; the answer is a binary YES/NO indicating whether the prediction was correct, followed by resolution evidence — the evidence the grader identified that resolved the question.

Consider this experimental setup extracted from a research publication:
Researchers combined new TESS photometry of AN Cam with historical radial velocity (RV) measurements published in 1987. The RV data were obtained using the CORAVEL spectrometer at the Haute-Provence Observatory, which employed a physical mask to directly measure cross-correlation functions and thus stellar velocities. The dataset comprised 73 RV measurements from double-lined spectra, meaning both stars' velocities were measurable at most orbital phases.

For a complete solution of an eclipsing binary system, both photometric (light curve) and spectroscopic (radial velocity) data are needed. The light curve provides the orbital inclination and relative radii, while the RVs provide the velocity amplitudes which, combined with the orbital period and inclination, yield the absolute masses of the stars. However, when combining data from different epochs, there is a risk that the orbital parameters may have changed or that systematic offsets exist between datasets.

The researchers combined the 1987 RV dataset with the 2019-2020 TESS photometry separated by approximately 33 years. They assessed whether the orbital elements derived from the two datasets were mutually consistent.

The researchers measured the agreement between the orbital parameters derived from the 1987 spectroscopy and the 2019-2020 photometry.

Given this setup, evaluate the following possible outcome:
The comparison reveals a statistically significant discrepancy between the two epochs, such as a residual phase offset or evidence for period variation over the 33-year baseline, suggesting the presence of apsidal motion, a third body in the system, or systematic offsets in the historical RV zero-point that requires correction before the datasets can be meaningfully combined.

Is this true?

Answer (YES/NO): NO